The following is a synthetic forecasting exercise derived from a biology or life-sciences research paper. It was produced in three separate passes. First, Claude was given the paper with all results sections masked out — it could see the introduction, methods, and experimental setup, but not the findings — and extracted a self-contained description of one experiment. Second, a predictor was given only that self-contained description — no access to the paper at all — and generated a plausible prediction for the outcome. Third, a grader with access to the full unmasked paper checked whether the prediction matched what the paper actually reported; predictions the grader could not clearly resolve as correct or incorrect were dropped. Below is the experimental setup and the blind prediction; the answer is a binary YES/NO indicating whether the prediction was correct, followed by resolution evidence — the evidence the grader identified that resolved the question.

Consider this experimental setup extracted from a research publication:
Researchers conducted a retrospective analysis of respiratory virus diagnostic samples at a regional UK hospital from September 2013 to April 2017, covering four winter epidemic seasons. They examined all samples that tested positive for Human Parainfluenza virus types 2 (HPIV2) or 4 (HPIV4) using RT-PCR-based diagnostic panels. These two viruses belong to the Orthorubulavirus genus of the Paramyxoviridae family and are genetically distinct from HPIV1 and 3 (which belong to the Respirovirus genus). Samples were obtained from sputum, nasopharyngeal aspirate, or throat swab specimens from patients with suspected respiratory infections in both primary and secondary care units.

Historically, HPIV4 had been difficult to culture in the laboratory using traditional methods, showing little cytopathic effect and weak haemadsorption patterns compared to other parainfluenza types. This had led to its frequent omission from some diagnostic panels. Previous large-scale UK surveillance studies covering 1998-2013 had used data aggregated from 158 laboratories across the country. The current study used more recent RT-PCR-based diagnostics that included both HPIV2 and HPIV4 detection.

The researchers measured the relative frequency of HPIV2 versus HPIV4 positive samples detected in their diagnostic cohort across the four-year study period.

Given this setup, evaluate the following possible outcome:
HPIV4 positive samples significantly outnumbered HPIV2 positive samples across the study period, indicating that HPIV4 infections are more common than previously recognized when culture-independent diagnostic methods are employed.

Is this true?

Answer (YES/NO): YES